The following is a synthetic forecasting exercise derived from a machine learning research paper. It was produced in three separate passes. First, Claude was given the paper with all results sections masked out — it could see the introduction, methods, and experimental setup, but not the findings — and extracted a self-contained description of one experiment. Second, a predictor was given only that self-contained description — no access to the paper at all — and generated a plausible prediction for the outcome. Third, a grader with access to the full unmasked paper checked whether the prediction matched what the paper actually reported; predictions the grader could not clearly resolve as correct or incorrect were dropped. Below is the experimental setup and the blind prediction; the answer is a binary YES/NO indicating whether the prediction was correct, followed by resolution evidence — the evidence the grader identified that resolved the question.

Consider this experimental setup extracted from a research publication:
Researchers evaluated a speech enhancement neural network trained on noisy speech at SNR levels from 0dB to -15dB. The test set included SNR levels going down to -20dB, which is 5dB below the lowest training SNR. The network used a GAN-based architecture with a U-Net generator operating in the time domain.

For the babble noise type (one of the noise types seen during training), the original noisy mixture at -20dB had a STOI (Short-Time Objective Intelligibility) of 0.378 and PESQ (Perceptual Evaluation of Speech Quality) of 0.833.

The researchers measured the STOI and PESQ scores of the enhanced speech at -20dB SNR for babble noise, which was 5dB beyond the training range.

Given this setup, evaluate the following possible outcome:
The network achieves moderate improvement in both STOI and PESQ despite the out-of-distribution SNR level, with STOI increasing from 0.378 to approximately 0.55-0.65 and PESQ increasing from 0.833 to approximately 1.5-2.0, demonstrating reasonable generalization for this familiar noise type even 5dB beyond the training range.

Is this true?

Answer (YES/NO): NO